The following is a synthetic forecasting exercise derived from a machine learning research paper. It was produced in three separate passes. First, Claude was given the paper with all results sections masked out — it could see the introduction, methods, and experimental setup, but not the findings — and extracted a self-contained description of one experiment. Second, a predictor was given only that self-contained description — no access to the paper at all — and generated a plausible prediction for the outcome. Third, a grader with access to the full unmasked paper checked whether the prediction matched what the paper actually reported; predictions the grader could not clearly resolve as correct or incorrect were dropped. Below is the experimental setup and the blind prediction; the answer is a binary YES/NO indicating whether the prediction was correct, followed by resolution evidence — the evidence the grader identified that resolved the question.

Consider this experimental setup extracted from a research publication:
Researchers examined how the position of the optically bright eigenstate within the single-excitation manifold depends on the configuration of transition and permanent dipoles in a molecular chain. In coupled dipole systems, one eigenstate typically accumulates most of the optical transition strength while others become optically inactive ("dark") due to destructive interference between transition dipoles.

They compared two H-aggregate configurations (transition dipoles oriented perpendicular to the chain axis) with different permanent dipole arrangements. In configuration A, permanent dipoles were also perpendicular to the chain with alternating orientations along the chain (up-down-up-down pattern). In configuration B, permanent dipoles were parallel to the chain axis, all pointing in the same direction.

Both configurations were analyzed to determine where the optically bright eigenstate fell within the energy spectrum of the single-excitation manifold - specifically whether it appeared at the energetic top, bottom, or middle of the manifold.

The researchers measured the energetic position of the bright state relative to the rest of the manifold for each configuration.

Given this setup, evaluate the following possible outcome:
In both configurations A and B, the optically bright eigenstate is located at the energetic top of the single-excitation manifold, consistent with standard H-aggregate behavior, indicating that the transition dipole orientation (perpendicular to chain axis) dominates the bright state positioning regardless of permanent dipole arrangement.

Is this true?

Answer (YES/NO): NO